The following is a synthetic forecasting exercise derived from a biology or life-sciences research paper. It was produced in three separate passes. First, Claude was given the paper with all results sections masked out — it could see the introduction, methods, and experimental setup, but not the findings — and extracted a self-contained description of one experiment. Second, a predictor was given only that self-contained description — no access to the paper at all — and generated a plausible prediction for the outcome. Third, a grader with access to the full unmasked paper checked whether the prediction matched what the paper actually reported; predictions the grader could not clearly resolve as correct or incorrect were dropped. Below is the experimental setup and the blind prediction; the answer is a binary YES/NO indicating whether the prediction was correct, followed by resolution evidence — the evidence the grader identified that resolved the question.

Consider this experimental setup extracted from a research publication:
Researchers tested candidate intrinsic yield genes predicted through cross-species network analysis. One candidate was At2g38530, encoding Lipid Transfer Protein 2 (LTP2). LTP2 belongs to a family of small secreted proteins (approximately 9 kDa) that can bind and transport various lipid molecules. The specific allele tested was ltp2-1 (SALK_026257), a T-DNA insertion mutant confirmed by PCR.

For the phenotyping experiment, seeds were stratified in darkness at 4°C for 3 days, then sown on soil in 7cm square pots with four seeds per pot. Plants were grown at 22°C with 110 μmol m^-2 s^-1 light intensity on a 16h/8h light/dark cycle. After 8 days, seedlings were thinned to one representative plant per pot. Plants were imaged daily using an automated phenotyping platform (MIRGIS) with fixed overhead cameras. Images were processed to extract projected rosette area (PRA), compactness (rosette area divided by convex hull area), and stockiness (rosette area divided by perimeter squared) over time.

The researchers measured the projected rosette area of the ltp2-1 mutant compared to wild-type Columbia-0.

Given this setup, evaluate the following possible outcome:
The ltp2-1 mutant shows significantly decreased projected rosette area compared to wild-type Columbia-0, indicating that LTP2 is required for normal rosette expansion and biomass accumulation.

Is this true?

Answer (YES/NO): NO